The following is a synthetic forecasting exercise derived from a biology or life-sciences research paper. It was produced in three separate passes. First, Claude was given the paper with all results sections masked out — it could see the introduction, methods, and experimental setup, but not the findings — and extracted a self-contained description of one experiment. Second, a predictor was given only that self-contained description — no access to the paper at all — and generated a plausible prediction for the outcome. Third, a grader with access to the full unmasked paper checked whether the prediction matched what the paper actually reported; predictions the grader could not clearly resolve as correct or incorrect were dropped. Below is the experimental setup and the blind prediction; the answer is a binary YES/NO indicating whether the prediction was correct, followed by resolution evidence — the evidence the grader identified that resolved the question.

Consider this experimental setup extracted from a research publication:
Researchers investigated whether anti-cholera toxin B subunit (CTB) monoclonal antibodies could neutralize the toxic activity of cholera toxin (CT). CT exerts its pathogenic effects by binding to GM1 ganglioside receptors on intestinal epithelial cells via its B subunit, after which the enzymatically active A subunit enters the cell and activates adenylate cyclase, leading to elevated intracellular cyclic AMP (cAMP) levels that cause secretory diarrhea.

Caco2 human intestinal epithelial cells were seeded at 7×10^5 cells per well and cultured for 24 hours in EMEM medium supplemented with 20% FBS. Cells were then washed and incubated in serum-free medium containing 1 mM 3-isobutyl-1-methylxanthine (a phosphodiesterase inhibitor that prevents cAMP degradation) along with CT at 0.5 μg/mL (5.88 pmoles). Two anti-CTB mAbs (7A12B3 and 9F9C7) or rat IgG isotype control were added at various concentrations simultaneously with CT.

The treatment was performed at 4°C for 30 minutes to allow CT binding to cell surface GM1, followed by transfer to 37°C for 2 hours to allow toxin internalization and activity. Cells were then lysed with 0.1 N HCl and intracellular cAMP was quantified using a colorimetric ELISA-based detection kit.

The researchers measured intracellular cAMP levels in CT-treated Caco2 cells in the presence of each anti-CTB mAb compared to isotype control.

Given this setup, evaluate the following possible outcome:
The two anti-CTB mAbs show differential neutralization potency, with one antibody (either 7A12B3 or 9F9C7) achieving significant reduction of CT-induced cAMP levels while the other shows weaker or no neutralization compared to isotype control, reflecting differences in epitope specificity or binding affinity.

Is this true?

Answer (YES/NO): YES